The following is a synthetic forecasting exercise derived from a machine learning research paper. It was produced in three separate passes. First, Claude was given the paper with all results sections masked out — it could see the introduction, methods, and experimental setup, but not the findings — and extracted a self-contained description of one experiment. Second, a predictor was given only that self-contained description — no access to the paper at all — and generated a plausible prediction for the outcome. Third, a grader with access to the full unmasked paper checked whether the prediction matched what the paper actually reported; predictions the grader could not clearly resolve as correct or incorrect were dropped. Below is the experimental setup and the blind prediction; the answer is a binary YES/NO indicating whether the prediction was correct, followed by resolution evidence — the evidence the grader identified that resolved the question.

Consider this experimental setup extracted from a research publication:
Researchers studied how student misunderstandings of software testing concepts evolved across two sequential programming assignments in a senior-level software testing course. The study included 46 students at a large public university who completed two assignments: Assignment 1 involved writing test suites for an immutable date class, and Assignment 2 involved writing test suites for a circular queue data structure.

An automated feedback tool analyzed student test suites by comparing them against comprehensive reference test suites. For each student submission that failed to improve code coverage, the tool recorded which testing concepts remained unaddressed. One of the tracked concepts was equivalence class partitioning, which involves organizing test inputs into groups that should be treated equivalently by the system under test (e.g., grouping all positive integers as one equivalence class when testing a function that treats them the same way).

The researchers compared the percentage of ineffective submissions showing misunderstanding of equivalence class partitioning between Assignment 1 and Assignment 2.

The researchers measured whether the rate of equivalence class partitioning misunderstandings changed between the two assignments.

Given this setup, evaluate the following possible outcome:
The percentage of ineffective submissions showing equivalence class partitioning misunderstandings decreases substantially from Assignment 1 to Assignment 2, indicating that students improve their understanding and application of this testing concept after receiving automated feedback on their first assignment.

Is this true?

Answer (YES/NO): NO